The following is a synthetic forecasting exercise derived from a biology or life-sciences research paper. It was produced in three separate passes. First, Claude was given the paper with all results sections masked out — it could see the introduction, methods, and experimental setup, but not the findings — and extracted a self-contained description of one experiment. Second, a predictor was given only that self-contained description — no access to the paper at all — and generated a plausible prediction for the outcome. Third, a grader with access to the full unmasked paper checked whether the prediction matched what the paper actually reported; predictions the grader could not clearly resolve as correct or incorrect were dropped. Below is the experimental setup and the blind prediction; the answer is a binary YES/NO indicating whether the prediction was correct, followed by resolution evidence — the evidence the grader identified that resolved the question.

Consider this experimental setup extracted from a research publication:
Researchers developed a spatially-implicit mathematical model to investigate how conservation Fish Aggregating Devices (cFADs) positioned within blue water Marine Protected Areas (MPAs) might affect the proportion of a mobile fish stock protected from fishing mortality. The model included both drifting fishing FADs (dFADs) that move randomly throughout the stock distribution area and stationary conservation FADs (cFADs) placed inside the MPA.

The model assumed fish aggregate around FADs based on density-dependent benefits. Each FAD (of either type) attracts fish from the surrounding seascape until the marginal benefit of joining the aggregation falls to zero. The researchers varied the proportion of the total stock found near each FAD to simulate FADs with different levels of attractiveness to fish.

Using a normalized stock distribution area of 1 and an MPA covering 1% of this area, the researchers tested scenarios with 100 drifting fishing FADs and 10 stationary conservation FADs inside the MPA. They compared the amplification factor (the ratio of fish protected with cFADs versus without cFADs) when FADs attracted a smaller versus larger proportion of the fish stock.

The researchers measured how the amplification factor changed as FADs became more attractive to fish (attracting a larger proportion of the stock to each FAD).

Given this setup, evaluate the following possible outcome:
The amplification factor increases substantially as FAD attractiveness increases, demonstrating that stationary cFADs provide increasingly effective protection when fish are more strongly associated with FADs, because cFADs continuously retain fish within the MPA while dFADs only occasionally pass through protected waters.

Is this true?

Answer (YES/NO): NO